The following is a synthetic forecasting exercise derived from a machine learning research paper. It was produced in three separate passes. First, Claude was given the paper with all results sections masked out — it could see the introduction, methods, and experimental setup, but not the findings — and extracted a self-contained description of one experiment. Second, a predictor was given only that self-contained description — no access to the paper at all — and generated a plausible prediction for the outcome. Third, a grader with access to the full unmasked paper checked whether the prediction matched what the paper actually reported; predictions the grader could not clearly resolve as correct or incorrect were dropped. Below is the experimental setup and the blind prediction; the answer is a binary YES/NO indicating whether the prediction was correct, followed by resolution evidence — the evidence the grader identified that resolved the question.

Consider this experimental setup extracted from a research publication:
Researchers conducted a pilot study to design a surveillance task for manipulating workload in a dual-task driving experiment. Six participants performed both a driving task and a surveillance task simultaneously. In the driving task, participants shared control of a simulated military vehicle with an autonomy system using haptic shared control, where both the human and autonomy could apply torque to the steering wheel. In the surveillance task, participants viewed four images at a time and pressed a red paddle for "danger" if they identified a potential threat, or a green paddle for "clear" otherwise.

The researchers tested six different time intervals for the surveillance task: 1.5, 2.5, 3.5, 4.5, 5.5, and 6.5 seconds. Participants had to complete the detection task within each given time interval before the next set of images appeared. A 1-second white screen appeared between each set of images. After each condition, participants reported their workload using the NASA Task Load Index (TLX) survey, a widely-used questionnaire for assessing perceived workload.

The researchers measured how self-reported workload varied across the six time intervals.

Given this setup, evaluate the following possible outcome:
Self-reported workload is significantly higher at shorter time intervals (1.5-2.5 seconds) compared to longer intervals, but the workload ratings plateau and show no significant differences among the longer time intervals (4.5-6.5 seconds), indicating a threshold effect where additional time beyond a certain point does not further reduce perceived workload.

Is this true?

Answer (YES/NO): NO